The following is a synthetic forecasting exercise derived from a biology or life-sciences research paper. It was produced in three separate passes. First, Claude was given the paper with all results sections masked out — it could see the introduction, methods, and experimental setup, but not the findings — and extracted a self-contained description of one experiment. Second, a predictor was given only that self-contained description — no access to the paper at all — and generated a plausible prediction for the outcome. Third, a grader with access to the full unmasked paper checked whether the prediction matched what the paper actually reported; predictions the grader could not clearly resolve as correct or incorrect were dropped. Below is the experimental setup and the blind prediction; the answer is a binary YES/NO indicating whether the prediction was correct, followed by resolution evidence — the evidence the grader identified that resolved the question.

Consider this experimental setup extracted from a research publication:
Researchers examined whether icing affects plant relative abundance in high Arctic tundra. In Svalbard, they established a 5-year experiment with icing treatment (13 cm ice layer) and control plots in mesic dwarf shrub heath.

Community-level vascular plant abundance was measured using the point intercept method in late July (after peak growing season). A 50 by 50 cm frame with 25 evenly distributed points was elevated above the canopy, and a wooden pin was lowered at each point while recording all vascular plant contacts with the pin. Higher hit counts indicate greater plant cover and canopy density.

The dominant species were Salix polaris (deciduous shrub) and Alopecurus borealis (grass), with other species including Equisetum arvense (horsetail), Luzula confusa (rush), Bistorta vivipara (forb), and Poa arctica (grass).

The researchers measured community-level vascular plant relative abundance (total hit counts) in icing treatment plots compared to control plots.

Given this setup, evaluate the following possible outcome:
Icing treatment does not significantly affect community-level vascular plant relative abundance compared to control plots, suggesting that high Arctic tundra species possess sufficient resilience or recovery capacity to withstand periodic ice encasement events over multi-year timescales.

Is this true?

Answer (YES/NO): YES